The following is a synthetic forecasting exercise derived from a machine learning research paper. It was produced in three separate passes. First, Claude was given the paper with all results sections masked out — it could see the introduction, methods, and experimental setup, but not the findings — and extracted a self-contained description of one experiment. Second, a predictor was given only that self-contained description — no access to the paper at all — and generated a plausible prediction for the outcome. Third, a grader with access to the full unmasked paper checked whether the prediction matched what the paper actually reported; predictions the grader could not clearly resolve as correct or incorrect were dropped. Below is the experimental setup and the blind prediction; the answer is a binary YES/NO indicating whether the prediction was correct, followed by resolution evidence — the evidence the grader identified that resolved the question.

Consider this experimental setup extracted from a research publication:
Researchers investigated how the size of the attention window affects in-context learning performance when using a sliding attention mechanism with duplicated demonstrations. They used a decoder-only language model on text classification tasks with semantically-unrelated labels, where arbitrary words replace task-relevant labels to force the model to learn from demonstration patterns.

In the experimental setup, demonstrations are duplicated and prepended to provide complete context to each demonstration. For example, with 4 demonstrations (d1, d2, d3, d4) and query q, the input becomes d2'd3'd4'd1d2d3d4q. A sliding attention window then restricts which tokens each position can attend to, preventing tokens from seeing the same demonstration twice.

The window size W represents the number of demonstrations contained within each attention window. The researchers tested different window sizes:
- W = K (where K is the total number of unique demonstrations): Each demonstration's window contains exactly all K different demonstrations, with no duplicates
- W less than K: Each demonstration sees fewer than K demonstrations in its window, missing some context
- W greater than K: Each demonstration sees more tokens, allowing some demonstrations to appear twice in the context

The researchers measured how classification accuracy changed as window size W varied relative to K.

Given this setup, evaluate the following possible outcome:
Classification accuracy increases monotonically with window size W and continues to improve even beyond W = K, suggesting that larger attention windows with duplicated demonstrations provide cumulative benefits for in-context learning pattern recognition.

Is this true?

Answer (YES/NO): NO